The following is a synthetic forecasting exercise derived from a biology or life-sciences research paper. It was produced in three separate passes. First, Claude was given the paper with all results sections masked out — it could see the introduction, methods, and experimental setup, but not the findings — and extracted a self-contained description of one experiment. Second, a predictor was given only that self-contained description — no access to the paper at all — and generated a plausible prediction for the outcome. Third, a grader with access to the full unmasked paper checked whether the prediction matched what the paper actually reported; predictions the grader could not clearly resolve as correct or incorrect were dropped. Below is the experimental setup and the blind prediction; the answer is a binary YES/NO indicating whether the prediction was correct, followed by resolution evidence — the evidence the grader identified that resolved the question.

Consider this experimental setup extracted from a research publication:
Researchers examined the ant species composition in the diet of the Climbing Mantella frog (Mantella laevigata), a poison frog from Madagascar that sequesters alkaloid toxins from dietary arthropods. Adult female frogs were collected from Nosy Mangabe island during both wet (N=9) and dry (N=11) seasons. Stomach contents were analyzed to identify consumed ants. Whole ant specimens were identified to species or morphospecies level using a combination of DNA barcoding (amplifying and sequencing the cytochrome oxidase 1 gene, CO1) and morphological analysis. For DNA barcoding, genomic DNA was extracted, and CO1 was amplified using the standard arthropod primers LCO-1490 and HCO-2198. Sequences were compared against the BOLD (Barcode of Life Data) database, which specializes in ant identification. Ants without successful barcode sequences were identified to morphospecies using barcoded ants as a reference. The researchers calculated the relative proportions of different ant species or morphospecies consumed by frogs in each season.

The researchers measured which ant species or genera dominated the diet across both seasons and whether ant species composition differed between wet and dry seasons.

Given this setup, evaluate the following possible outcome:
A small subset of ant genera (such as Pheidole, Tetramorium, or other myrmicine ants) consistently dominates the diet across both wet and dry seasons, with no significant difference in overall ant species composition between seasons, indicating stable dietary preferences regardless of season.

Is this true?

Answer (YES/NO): YES